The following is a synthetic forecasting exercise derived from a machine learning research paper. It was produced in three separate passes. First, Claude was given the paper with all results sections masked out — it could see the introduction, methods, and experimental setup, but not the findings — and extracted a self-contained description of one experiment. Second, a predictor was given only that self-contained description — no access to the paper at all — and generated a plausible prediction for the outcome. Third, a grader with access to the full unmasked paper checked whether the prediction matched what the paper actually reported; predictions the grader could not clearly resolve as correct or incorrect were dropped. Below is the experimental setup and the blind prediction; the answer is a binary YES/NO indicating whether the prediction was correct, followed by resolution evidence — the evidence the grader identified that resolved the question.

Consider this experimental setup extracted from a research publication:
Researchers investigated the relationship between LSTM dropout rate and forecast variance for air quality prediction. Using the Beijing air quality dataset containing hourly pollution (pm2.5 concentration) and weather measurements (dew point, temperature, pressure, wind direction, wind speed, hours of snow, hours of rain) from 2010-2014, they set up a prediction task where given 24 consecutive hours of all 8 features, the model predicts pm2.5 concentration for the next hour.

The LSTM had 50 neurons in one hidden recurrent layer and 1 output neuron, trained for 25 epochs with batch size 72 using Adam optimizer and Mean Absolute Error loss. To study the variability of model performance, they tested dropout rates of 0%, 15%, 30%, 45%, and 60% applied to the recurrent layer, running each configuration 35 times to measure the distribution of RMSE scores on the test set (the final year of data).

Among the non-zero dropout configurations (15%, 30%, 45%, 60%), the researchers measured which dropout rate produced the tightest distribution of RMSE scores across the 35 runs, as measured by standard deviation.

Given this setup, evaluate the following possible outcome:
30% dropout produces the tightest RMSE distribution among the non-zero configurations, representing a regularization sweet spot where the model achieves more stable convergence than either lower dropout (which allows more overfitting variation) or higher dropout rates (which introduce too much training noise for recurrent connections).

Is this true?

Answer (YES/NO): NO